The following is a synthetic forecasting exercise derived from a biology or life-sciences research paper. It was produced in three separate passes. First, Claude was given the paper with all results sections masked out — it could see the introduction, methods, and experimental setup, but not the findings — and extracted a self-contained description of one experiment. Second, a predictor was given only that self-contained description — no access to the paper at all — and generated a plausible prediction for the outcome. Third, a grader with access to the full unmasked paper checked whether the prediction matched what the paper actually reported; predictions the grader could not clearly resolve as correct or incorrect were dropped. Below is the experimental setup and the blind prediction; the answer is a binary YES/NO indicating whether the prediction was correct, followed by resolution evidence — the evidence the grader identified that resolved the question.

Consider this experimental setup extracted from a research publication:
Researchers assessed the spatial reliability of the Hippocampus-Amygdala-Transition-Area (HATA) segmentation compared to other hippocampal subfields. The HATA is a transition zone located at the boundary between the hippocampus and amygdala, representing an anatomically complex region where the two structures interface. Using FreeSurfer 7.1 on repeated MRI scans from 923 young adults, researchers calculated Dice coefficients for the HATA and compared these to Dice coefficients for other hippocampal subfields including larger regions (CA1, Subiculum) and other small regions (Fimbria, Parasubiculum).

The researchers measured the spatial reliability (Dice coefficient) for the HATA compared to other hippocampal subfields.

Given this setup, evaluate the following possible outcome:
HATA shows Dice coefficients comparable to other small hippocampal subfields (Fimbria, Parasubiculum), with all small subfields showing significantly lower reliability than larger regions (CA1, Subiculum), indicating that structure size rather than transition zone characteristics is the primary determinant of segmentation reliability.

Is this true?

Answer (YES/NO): NO